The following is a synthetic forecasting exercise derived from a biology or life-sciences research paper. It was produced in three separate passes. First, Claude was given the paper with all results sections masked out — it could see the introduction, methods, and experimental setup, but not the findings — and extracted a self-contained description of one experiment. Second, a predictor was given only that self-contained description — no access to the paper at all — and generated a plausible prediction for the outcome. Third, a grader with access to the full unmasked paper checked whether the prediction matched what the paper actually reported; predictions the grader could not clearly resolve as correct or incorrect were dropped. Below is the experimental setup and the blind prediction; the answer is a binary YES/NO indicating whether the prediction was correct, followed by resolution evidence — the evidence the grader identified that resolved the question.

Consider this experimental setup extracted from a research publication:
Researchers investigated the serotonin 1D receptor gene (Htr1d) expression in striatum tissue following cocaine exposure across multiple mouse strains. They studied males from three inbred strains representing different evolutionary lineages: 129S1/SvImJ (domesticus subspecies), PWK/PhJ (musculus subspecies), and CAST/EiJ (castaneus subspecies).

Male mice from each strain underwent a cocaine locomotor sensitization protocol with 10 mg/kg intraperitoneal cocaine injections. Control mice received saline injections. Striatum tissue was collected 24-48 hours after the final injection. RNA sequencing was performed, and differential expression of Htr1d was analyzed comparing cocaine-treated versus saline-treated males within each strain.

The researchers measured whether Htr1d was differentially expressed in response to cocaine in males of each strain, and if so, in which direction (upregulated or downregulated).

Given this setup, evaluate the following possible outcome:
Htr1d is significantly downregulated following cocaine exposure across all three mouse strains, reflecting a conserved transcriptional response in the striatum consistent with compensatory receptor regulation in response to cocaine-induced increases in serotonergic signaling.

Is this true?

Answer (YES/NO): NO